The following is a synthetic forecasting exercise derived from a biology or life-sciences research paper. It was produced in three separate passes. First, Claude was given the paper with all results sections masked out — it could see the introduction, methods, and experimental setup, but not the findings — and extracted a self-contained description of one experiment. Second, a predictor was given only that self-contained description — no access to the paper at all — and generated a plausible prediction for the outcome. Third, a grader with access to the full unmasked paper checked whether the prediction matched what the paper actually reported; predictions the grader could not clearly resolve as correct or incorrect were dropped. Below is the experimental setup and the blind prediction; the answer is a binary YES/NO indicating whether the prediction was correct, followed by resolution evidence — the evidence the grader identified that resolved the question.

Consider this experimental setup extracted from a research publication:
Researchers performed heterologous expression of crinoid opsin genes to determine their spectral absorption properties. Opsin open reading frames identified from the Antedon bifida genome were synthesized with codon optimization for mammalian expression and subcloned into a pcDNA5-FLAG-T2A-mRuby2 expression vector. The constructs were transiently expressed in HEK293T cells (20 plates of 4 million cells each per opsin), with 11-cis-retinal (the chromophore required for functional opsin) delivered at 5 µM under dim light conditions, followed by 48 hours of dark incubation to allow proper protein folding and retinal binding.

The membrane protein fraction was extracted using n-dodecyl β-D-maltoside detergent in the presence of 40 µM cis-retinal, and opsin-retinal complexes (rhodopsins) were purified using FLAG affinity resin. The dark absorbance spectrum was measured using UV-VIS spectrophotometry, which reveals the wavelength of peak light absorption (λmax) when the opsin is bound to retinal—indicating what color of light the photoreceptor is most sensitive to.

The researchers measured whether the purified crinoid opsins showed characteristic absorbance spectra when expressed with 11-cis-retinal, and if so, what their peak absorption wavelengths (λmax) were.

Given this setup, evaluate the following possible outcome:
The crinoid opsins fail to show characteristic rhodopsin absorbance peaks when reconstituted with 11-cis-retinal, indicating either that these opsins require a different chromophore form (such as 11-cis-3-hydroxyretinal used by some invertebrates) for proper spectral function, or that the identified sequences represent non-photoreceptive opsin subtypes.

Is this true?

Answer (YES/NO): NO